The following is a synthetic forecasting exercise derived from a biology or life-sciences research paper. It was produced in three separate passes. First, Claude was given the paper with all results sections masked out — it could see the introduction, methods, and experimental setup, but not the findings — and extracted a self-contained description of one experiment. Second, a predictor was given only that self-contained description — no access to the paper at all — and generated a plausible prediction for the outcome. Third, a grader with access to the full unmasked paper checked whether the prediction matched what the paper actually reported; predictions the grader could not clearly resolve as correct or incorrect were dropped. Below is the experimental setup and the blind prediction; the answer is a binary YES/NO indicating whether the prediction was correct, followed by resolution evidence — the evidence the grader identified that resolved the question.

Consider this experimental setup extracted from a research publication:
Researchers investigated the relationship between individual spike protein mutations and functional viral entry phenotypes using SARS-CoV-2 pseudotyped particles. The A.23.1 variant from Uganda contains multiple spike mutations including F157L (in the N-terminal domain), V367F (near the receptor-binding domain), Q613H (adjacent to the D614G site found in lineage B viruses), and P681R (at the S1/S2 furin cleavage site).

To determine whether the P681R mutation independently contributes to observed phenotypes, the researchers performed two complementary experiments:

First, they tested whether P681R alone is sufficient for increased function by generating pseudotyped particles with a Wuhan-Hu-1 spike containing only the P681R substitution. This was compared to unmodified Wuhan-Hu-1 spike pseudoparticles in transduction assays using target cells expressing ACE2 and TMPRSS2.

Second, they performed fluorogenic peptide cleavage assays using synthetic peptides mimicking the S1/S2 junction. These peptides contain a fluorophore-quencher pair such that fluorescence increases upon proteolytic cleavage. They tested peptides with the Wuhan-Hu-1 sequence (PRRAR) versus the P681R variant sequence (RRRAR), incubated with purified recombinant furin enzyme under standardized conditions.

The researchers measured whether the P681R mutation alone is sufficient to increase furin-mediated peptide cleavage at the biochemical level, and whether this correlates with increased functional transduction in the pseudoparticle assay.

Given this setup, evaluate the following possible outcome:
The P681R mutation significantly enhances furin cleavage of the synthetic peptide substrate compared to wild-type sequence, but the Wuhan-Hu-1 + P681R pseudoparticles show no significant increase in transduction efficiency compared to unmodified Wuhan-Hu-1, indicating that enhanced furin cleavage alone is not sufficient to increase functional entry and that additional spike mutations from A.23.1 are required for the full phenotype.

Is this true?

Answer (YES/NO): YES